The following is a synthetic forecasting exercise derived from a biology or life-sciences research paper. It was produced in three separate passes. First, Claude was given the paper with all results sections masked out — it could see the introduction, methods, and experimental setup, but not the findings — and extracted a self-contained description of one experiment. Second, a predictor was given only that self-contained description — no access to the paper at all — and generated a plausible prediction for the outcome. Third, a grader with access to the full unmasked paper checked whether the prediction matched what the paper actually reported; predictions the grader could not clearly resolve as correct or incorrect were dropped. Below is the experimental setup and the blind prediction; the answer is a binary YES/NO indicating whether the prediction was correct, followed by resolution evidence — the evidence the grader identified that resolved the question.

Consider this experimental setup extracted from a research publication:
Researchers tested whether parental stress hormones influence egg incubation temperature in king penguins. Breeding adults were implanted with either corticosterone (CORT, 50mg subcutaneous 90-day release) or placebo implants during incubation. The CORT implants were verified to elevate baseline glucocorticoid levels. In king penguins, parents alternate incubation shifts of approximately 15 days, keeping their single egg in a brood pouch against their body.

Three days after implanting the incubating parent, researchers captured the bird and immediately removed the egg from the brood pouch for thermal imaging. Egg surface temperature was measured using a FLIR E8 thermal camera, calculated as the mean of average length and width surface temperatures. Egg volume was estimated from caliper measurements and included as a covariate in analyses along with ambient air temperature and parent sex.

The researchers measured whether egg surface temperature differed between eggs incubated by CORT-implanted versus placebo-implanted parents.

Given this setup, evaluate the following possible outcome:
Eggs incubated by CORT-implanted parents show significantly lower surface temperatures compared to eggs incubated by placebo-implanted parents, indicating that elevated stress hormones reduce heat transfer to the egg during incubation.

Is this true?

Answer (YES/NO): NO